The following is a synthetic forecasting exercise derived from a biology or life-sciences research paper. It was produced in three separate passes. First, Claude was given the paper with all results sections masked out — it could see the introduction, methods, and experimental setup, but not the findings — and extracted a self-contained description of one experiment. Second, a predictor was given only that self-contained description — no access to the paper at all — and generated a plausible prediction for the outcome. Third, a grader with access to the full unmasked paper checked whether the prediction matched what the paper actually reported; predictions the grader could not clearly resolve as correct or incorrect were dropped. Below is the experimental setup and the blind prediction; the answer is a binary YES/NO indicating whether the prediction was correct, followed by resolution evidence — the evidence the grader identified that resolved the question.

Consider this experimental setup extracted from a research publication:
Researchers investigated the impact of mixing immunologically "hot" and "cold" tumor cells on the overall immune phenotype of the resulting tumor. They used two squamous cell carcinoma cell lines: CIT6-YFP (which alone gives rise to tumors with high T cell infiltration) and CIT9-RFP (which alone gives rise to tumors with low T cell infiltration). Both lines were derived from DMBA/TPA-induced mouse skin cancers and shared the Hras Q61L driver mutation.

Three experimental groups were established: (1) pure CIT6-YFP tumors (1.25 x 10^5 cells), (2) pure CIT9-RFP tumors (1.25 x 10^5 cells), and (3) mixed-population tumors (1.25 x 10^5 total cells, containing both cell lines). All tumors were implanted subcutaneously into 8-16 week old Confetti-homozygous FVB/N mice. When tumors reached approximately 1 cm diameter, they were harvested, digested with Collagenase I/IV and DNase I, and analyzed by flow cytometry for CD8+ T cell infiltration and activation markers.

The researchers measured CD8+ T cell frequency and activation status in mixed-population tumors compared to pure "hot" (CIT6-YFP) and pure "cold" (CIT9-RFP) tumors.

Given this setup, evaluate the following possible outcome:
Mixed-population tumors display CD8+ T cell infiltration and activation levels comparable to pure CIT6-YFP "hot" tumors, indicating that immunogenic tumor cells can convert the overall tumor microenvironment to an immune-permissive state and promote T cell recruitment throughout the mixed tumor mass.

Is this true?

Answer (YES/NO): NO